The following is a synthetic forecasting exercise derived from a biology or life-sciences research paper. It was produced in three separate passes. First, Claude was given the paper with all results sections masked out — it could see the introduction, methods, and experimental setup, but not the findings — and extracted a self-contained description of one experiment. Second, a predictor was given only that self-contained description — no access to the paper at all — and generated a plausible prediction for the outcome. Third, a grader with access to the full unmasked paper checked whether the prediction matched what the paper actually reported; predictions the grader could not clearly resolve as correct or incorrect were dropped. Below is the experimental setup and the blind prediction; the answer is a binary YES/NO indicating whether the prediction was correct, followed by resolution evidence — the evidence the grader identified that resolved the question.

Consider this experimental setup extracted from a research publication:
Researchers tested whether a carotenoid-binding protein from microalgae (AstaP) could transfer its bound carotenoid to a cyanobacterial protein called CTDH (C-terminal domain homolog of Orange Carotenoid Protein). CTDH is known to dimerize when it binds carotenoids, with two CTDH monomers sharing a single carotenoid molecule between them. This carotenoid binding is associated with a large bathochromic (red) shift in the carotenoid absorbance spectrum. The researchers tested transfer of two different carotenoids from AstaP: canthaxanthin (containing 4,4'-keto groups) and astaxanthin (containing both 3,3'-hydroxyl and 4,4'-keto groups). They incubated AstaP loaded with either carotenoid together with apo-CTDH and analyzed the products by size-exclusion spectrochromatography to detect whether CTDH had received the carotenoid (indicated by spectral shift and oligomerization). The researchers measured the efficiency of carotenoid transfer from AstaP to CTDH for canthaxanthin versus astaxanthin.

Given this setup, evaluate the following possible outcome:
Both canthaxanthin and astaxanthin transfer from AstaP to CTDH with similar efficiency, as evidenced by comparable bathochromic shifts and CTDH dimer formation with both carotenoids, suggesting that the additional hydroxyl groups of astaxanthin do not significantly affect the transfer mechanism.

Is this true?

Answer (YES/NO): NO